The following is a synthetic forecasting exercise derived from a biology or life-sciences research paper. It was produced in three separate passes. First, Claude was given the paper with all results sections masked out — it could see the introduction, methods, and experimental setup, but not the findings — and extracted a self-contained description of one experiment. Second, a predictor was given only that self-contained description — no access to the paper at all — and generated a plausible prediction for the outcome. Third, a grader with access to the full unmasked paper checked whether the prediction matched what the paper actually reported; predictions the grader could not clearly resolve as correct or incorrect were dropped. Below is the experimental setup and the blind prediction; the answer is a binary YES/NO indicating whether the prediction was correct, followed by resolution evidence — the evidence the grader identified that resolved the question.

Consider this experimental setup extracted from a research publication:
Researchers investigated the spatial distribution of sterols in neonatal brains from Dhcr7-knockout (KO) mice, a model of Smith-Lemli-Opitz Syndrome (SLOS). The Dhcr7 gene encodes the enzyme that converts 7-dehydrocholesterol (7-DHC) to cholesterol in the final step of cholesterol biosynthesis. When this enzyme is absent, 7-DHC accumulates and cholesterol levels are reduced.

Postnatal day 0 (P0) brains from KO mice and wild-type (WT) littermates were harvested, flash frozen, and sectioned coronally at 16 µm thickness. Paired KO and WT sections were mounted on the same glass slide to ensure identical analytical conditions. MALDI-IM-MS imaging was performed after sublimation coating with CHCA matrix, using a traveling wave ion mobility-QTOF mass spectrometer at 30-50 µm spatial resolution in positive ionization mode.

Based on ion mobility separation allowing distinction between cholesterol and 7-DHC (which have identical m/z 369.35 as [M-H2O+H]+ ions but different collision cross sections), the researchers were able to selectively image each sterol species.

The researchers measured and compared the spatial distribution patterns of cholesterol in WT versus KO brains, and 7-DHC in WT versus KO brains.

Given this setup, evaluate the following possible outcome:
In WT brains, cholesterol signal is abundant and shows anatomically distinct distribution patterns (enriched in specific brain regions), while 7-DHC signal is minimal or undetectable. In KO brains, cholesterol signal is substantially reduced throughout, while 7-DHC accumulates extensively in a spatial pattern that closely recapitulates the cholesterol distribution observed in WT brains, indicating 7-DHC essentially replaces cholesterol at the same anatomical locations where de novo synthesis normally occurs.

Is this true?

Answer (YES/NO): NO